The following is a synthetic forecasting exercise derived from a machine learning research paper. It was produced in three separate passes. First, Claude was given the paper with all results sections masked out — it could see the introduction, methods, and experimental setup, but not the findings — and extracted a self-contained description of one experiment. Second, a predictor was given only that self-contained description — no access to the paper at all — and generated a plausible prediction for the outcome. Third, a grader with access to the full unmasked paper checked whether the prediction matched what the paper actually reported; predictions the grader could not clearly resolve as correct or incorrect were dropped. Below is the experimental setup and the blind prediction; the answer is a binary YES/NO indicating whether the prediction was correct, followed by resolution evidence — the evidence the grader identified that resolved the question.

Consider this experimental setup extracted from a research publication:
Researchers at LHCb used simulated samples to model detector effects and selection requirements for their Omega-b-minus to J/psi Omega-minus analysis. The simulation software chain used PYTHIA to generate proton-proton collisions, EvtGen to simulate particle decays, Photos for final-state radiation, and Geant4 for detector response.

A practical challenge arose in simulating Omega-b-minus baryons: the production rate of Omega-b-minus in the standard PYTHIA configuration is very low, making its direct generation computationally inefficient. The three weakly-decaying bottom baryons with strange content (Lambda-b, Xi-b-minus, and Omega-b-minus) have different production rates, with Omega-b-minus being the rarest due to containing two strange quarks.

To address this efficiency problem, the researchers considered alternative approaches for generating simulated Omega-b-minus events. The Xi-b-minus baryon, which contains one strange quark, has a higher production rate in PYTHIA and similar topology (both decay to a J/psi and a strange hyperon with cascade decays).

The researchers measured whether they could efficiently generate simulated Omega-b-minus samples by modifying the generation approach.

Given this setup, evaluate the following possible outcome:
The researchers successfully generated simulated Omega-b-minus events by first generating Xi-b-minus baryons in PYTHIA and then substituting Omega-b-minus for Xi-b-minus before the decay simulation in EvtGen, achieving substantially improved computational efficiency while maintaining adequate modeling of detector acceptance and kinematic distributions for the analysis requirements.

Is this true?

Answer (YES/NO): YES